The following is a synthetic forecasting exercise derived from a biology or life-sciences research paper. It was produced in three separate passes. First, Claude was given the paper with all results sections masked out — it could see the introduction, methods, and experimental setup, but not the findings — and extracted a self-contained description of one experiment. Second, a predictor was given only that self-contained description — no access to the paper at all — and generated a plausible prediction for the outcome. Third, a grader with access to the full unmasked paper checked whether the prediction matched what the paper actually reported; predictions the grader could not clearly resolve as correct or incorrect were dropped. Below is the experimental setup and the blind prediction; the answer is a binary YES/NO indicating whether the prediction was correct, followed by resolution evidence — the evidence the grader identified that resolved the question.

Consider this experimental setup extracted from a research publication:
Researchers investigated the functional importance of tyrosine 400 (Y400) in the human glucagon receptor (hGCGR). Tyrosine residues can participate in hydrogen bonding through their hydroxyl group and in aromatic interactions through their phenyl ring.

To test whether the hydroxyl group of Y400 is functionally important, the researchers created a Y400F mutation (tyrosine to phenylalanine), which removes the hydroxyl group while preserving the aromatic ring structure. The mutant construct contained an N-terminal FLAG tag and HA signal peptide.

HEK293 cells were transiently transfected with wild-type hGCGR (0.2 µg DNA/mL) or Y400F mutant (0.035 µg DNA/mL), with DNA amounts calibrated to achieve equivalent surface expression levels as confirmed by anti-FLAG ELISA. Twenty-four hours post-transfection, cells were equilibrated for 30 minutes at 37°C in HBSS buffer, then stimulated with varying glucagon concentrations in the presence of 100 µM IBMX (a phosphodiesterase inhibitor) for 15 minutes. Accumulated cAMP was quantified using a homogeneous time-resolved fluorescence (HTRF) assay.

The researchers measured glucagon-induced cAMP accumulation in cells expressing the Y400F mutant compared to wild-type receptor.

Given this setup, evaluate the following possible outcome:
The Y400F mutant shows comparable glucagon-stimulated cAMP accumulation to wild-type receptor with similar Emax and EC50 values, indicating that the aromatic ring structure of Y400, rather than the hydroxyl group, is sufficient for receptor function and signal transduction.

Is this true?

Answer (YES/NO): NO